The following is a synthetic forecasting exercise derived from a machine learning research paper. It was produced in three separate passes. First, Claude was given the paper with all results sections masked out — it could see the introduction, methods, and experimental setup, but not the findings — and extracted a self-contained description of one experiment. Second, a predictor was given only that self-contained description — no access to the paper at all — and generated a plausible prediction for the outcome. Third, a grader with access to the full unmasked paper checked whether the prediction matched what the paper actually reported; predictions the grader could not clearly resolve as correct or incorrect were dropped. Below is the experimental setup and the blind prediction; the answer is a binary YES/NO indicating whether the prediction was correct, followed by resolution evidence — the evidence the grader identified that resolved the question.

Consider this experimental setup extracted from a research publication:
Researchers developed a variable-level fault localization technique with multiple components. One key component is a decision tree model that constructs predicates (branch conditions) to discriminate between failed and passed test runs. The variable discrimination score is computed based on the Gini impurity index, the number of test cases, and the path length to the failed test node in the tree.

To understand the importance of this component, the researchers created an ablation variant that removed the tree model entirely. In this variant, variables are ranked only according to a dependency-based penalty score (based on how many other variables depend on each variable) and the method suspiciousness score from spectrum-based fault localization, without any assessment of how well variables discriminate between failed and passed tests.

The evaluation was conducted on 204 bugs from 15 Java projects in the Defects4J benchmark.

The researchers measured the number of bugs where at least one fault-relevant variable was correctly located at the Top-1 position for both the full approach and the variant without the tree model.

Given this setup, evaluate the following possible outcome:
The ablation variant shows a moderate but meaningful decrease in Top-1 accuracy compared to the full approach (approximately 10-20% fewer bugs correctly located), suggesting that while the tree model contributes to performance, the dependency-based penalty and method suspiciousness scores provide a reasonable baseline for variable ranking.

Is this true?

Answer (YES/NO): NO